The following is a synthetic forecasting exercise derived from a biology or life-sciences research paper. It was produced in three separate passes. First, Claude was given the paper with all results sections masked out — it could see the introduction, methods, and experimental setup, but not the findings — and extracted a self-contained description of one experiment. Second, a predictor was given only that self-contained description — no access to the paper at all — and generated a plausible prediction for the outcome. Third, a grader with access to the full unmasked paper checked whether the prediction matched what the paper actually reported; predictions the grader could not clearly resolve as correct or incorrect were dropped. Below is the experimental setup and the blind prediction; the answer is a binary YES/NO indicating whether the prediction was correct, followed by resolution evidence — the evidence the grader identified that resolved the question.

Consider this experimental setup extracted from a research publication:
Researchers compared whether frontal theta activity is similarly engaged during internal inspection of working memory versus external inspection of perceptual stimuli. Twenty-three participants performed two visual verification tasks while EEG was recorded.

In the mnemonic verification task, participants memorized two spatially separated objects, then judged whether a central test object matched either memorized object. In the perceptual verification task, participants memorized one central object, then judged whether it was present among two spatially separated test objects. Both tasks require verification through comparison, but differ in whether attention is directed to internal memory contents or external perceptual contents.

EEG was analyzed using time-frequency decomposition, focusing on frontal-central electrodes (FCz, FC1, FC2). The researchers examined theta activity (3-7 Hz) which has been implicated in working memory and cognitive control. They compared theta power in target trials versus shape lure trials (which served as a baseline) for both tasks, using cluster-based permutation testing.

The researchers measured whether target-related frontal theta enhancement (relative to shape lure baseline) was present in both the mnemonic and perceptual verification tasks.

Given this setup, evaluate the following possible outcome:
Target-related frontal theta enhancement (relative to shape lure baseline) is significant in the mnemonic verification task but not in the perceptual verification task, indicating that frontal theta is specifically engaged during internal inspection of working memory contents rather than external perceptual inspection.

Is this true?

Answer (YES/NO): NO